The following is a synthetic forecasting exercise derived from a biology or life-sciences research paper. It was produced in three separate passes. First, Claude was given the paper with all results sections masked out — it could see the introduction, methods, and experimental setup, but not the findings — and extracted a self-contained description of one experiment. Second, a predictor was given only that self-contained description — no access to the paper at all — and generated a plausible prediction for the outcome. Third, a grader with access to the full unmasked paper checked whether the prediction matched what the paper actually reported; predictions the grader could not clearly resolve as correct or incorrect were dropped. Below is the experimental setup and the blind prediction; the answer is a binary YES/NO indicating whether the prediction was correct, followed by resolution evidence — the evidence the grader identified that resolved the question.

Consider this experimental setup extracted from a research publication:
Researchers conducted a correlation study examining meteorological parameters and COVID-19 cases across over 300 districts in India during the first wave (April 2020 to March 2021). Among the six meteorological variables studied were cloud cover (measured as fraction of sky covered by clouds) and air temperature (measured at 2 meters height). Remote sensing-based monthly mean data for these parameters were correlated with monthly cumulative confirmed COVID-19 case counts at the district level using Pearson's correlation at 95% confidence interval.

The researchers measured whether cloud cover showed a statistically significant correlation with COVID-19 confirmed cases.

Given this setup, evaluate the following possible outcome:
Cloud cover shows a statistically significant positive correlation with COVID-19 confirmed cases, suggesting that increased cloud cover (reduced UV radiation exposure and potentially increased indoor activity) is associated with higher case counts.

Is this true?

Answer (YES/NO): NO